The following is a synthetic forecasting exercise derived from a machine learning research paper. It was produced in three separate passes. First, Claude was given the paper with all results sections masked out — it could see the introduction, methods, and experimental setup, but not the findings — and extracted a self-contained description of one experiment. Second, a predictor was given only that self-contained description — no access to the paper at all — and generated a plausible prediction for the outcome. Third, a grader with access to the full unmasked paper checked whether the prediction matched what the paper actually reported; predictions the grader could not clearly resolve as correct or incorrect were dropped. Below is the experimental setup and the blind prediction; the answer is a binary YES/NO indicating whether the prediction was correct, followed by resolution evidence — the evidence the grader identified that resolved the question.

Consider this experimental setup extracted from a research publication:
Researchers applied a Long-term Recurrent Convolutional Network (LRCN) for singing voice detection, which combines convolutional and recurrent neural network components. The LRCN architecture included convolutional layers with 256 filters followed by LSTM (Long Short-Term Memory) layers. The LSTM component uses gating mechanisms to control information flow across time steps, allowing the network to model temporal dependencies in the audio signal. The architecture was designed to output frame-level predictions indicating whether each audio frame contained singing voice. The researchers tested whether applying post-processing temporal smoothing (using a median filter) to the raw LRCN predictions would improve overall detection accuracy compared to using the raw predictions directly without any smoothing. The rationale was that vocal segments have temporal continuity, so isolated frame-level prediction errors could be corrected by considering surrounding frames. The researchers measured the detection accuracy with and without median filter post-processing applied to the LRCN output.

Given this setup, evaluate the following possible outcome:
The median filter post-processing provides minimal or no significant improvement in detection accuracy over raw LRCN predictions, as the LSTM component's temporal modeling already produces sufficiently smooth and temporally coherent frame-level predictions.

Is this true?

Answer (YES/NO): NO